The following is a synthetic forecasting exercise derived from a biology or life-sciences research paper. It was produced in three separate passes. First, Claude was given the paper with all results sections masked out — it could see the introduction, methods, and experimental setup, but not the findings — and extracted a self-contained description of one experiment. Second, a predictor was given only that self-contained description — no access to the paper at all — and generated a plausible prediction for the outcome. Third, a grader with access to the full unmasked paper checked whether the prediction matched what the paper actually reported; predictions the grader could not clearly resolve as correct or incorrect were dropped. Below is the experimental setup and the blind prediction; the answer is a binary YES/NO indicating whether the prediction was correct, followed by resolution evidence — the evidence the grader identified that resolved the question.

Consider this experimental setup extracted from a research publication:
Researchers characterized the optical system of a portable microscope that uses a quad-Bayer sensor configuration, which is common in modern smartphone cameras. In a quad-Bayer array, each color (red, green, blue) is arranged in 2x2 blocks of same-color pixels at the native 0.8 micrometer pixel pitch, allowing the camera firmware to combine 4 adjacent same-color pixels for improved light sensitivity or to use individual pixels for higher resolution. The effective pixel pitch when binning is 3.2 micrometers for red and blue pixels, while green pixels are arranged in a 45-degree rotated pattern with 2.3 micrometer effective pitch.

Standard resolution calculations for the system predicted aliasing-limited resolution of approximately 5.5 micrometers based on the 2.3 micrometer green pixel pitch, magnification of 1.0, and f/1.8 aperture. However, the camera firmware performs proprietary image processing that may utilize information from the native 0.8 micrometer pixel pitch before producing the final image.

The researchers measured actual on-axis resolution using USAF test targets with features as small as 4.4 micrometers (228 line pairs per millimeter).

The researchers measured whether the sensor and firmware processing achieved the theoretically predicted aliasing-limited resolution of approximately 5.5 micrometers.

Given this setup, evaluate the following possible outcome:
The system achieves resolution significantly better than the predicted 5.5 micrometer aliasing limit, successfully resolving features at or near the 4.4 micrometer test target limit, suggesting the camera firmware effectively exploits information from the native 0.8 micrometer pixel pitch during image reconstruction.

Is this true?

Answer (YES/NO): YES